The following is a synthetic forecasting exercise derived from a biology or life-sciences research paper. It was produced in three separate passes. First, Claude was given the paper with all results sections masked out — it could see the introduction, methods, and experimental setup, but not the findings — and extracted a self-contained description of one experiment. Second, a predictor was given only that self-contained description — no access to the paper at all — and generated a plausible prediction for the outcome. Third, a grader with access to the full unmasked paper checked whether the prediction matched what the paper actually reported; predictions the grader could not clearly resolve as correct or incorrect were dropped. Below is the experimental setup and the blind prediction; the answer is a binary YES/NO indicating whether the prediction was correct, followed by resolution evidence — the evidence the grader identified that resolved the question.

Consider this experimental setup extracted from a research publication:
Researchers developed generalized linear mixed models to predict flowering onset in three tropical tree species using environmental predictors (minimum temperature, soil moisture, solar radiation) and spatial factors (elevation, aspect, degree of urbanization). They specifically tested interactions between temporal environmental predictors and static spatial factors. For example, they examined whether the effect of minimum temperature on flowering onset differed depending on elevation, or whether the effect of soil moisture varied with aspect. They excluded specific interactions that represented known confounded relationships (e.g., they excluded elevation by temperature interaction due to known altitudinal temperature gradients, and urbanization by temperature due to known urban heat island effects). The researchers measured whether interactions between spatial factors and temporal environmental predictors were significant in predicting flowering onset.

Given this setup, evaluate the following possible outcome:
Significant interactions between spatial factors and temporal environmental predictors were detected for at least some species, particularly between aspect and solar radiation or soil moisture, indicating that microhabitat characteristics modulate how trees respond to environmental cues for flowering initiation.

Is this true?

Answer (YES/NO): NO